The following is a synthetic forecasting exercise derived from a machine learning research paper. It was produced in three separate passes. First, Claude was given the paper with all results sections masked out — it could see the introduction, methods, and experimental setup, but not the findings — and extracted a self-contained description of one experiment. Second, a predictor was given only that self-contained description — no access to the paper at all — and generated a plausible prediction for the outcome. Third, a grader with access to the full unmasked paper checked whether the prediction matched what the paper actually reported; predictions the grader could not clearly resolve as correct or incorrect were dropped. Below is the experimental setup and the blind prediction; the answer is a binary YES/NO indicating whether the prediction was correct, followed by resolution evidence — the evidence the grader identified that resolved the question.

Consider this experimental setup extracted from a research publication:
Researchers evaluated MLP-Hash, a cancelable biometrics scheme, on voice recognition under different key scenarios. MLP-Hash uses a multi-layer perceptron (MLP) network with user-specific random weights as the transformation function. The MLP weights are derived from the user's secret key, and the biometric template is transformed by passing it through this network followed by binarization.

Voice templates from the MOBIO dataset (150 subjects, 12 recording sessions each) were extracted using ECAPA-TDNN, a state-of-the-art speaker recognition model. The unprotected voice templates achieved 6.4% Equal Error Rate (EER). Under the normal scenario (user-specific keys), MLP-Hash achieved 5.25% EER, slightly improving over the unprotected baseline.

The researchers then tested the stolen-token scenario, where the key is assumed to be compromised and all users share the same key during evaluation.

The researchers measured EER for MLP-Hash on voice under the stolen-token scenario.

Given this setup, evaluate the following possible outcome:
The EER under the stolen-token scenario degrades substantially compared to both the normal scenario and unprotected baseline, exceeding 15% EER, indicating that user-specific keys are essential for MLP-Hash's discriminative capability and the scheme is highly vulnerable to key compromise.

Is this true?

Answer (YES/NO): NO